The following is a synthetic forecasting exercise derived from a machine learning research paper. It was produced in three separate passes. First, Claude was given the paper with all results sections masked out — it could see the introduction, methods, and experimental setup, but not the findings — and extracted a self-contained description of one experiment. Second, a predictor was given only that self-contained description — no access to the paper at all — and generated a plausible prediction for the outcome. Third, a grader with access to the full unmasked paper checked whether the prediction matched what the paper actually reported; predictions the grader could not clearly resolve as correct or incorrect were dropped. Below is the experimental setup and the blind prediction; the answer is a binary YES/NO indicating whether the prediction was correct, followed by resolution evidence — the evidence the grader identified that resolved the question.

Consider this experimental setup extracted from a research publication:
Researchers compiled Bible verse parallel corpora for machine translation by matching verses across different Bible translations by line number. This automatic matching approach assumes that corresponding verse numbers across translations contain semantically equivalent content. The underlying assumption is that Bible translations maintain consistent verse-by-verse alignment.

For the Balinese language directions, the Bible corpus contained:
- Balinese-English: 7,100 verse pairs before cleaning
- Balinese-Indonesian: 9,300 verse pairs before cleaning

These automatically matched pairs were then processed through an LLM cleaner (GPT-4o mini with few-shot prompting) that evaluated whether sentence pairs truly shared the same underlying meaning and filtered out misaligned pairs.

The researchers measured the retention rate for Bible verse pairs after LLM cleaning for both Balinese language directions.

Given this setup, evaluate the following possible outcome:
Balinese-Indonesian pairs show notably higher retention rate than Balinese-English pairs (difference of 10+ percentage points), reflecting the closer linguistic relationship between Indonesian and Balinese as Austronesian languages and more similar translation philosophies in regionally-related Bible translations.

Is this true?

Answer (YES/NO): NO